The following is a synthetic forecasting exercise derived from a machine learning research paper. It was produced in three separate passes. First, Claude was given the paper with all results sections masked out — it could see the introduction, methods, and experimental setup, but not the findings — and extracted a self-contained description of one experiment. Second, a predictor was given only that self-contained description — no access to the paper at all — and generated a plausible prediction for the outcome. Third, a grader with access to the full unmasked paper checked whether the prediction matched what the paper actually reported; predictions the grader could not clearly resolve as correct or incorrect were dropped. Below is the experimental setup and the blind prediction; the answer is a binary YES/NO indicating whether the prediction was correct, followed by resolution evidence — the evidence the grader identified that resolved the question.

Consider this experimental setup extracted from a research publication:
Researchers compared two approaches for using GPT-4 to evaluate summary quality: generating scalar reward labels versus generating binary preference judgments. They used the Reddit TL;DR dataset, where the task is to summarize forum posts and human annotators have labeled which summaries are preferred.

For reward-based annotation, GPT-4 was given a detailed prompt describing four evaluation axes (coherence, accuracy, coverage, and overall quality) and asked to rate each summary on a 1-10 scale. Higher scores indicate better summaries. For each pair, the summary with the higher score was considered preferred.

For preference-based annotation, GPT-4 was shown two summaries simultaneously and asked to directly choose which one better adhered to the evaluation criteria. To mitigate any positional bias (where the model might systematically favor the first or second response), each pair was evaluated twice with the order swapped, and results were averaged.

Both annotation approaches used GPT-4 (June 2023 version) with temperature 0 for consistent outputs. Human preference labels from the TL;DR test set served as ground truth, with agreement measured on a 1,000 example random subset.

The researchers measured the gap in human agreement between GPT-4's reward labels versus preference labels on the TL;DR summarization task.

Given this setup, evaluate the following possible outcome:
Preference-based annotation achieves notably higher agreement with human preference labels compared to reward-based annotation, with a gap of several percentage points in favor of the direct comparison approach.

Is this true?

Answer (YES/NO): NO